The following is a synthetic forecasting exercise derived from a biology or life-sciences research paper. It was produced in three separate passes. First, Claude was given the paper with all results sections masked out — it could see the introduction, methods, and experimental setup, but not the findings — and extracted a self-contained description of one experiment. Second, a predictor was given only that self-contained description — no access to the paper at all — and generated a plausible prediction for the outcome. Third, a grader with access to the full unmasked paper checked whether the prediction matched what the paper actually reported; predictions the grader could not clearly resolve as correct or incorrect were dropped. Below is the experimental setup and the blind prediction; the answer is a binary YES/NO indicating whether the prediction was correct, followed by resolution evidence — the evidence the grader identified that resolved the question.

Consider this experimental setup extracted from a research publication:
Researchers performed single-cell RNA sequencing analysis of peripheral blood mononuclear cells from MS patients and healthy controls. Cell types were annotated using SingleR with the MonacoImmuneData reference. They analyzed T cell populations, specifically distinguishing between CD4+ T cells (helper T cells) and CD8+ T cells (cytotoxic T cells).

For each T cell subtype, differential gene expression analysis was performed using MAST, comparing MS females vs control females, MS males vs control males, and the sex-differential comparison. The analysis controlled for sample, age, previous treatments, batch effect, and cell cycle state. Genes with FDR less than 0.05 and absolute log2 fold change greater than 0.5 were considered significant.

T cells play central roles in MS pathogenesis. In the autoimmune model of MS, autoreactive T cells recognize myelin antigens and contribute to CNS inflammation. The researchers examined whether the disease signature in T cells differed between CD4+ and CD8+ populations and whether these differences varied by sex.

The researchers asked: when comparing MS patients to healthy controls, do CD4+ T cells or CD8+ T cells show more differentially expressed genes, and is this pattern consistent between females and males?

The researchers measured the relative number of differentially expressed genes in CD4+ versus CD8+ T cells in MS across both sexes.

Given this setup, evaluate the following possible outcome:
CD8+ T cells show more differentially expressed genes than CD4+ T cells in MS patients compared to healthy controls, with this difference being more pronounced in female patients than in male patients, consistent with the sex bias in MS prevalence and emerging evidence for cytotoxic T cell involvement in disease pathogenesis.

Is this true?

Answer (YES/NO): NO